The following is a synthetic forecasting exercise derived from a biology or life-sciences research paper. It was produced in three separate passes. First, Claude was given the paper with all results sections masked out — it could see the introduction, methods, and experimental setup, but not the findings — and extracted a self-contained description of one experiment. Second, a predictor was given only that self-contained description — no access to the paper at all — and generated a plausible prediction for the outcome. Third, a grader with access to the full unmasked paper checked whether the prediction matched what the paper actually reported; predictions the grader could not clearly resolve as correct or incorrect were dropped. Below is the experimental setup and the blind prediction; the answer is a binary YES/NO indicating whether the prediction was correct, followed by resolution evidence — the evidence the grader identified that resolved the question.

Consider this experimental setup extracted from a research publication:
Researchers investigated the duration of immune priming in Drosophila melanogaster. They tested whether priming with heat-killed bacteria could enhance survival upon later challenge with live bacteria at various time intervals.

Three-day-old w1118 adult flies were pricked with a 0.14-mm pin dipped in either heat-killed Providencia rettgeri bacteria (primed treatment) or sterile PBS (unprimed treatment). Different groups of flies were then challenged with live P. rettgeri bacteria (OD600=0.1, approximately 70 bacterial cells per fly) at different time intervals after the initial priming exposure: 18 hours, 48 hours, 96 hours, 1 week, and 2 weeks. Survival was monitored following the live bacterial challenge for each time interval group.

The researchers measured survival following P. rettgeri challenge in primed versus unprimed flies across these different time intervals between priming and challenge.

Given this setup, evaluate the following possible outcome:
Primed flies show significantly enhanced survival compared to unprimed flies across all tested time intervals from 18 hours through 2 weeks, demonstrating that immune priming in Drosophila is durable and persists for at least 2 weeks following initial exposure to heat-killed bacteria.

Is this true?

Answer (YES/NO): NO